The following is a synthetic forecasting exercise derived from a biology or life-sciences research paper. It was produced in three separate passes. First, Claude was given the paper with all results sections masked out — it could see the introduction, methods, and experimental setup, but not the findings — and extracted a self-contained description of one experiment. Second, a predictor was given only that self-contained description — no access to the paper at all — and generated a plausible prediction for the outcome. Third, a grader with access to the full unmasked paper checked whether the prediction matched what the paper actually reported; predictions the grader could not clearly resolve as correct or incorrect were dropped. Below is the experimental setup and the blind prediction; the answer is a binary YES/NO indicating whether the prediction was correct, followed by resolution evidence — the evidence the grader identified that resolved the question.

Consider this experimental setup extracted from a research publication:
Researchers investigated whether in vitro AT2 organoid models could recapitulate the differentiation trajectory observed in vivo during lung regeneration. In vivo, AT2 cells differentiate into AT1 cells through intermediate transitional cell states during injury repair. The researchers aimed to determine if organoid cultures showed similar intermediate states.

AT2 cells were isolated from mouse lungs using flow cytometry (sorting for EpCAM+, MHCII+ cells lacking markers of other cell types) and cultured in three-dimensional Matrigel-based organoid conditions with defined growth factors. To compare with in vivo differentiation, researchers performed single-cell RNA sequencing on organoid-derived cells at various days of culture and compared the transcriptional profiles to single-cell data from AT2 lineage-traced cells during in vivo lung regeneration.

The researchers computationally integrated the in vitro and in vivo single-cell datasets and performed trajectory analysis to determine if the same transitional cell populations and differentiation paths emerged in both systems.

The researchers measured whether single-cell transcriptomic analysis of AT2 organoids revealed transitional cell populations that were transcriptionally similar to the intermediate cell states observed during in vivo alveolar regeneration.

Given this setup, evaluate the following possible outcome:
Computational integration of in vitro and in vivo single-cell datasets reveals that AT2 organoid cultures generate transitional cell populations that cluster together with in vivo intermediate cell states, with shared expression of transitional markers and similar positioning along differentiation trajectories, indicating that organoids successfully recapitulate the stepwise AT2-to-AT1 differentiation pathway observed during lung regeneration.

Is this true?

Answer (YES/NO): YES